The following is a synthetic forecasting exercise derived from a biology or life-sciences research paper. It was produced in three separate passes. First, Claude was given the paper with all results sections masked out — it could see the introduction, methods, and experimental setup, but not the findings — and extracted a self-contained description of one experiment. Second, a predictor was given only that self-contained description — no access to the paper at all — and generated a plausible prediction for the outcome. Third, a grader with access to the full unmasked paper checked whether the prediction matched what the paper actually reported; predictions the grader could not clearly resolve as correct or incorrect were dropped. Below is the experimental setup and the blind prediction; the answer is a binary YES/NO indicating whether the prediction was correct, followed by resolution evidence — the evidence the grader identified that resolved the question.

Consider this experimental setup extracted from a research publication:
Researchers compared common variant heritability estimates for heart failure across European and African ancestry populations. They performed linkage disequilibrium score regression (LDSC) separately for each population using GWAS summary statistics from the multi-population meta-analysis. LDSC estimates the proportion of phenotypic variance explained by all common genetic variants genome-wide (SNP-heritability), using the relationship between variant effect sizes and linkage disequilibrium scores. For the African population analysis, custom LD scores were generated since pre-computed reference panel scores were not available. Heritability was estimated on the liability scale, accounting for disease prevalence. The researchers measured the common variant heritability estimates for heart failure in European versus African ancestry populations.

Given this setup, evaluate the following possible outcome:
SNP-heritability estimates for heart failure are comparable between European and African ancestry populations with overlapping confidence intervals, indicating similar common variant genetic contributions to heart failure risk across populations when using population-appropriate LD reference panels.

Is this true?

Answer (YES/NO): NO